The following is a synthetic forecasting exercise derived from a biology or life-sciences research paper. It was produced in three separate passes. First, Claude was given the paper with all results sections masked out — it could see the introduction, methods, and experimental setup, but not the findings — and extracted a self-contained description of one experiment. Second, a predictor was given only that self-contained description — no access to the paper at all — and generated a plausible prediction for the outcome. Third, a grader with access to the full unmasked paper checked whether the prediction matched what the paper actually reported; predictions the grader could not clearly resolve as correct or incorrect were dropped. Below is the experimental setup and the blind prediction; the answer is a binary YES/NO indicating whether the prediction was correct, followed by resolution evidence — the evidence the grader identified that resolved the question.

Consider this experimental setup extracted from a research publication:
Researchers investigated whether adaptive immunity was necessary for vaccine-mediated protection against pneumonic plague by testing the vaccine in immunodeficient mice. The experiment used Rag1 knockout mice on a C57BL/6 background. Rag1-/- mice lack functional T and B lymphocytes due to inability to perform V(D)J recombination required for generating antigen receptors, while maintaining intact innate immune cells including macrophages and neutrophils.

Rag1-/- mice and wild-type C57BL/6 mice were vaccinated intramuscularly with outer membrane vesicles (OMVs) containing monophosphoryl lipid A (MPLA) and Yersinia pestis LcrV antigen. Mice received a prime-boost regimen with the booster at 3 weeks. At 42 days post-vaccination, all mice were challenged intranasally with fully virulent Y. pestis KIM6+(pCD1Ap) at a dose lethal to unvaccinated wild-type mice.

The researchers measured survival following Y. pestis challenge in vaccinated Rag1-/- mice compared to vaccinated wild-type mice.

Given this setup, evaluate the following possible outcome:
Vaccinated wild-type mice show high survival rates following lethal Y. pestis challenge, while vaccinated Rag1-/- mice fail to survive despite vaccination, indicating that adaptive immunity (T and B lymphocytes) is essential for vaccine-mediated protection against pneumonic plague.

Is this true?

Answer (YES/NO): YES